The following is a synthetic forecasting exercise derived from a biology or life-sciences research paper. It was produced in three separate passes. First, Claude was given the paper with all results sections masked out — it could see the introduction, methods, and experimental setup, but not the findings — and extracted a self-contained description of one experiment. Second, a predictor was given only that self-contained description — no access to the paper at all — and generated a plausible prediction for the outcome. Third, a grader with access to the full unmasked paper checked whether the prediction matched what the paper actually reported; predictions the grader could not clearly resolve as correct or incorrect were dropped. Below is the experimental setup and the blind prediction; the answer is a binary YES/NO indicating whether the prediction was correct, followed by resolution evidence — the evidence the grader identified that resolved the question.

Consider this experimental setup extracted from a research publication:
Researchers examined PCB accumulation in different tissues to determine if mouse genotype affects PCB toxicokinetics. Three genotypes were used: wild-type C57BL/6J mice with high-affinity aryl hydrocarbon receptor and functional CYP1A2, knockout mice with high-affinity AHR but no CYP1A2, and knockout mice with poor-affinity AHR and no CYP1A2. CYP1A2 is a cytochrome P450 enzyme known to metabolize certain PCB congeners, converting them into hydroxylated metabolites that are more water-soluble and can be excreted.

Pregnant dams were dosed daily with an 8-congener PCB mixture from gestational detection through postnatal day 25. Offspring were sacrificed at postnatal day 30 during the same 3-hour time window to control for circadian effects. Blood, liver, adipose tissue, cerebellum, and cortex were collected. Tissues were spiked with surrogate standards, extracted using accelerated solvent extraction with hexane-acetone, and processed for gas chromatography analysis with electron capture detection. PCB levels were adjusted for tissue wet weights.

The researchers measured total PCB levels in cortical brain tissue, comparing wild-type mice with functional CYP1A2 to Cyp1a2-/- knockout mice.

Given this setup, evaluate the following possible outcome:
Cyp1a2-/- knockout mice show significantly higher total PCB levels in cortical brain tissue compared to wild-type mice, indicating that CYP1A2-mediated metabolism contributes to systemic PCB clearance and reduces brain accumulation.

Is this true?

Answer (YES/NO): NO